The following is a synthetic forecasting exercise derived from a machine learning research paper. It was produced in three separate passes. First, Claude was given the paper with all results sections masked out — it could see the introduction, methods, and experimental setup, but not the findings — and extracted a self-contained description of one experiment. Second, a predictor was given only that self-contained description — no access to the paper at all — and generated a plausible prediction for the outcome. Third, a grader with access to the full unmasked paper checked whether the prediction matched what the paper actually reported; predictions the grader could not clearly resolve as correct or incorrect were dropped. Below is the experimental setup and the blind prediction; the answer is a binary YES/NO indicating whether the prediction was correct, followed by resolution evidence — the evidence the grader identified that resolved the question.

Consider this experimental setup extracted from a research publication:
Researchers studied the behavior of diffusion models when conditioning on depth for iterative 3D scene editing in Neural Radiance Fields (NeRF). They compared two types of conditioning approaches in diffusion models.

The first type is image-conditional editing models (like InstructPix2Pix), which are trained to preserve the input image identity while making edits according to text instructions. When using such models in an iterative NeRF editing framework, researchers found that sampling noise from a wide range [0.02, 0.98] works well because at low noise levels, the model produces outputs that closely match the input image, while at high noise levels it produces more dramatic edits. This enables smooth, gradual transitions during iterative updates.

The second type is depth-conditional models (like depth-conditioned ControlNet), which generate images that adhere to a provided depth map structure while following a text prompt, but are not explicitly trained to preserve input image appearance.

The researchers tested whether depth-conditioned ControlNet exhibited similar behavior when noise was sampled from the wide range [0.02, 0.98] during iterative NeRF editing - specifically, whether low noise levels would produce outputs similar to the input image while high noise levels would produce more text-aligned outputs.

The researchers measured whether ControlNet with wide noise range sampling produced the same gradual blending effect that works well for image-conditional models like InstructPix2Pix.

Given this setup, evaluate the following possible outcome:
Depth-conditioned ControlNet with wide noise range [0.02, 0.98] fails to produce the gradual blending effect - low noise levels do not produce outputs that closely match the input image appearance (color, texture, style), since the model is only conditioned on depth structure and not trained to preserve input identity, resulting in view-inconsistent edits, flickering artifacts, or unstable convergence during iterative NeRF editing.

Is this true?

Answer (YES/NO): YES